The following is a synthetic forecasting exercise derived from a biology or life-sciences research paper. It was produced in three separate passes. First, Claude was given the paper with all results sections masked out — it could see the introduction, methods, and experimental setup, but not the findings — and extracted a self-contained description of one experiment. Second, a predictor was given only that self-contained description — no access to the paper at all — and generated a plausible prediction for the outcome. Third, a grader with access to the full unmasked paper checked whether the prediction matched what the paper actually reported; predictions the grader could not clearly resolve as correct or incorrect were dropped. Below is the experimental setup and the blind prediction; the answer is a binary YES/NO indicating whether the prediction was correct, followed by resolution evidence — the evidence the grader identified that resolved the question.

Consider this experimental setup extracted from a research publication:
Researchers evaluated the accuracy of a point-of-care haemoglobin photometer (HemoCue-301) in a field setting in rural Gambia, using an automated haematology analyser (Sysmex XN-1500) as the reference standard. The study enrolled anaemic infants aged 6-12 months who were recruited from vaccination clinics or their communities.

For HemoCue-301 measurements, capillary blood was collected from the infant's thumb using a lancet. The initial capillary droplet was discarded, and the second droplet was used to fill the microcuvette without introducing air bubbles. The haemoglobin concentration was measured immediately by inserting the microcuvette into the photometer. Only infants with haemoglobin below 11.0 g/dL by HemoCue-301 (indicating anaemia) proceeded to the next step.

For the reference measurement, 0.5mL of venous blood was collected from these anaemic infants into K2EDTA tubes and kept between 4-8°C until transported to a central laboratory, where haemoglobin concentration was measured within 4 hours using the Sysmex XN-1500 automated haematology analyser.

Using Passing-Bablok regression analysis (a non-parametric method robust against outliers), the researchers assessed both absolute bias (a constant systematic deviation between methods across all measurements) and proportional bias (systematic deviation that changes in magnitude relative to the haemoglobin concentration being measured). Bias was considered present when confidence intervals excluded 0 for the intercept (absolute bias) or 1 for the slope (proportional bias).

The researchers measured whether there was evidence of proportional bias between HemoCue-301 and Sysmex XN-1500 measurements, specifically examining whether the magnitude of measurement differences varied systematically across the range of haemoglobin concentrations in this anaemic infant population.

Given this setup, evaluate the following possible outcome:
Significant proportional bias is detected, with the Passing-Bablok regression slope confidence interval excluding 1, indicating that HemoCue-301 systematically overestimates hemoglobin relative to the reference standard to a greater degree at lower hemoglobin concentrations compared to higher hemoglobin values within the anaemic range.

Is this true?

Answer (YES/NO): YES